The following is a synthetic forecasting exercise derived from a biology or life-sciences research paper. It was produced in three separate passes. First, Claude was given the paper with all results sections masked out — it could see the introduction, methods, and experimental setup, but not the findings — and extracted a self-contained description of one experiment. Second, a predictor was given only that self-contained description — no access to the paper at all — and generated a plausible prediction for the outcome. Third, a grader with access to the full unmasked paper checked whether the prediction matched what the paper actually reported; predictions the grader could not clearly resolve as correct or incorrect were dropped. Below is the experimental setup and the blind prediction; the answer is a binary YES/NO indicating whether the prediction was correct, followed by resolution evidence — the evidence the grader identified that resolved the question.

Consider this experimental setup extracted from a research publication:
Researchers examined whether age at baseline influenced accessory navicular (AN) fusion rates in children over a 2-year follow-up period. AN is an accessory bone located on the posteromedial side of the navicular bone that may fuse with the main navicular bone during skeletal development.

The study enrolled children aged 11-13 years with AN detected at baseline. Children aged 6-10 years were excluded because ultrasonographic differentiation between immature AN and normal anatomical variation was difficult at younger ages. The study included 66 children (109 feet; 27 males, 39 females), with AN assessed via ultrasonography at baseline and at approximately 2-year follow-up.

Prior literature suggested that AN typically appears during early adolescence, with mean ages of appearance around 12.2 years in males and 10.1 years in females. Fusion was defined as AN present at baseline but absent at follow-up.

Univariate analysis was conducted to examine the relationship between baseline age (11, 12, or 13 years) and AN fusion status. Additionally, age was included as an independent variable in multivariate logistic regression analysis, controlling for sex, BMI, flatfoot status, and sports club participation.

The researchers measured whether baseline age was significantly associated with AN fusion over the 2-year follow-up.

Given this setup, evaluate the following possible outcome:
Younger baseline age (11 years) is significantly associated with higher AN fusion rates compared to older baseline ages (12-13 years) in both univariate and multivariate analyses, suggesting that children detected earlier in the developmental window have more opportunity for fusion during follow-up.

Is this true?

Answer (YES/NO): NO